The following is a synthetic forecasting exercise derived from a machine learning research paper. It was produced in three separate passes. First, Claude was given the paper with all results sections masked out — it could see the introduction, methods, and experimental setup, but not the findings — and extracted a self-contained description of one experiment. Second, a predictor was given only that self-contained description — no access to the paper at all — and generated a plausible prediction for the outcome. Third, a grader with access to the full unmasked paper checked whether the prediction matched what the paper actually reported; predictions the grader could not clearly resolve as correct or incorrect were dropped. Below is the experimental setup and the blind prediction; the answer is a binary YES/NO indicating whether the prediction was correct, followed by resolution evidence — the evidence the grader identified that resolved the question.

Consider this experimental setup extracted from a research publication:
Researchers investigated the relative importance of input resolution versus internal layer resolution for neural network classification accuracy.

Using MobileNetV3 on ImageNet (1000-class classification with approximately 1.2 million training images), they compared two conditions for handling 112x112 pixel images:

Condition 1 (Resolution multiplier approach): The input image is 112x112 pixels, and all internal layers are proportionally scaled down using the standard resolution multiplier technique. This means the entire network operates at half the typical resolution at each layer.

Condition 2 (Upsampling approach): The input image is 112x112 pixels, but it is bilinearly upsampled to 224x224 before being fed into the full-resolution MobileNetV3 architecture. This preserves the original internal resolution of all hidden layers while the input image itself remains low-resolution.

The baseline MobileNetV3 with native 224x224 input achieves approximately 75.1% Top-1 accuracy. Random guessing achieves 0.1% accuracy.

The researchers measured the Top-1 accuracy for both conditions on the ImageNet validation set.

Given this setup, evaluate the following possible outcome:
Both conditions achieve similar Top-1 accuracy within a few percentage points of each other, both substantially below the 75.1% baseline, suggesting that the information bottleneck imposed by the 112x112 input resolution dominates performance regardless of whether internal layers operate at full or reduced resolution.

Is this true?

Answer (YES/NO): NO